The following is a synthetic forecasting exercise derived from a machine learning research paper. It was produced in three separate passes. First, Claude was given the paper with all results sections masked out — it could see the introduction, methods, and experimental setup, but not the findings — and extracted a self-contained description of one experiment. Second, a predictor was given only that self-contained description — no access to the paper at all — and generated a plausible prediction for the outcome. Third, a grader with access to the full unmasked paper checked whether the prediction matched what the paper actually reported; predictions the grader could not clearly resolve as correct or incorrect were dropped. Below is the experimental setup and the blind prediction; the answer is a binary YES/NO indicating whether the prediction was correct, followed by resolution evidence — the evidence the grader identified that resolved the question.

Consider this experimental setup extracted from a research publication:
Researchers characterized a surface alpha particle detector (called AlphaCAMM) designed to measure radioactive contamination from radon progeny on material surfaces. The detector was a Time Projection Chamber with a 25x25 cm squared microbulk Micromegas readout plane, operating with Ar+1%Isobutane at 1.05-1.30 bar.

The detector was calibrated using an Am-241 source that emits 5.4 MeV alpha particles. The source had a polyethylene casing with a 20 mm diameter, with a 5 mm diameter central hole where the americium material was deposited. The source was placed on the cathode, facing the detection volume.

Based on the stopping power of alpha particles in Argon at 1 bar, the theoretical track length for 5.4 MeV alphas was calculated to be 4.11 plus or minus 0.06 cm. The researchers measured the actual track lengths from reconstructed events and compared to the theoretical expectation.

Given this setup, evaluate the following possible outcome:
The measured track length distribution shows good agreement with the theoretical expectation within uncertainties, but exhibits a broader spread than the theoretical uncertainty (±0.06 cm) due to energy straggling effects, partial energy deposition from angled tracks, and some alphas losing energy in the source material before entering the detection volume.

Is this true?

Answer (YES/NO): NO